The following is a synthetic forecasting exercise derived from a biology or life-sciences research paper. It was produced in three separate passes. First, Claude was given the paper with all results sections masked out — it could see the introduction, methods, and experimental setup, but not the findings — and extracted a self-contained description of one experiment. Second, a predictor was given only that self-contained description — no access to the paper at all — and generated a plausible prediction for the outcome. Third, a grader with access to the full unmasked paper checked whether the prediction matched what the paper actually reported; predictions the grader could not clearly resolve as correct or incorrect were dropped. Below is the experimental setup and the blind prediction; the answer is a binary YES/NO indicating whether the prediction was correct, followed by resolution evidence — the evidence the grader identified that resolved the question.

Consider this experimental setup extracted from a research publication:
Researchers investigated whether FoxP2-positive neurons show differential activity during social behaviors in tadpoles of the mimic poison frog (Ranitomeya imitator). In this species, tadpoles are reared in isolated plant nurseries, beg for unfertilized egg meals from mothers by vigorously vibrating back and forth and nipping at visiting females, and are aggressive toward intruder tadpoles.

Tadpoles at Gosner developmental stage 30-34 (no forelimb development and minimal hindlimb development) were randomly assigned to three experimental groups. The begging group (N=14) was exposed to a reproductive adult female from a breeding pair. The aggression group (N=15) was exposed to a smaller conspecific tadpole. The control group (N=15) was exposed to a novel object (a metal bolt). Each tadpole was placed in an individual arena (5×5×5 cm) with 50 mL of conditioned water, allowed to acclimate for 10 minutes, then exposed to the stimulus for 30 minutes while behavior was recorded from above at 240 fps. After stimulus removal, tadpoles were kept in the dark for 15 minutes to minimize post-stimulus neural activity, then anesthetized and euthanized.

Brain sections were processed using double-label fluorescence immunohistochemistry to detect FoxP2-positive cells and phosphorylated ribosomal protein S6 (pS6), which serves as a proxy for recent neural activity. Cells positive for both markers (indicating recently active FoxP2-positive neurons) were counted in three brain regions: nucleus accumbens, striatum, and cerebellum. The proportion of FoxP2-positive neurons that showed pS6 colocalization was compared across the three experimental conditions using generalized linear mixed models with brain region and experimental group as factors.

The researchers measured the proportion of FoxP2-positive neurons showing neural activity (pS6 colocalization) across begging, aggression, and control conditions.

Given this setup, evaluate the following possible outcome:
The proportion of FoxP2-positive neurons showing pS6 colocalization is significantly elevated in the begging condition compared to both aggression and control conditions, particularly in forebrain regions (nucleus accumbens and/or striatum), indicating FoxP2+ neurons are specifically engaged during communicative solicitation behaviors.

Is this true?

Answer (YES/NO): NO